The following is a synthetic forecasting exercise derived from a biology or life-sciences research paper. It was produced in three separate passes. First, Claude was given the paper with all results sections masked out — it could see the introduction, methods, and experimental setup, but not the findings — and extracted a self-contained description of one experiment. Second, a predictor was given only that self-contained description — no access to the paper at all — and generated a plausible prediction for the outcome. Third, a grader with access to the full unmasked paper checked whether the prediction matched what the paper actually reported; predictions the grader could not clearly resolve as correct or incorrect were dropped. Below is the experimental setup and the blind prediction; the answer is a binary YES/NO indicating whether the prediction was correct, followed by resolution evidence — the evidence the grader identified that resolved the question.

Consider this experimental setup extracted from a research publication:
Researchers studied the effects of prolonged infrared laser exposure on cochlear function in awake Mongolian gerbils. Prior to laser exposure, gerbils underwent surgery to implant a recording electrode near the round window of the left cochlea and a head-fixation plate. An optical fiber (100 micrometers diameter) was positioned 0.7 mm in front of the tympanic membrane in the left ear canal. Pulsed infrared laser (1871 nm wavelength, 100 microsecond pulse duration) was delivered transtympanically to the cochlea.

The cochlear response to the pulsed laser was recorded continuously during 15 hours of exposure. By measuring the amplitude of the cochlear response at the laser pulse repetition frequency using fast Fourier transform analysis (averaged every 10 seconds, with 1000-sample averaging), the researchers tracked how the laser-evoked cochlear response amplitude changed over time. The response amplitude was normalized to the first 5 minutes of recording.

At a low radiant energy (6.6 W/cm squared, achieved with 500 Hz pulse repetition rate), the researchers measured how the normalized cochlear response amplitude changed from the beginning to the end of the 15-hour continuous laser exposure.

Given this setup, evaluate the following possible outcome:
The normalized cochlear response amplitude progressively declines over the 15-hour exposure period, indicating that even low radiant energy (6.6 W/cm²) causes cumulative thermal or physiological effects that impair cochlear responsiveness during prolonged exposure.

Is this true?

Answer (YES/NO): NO